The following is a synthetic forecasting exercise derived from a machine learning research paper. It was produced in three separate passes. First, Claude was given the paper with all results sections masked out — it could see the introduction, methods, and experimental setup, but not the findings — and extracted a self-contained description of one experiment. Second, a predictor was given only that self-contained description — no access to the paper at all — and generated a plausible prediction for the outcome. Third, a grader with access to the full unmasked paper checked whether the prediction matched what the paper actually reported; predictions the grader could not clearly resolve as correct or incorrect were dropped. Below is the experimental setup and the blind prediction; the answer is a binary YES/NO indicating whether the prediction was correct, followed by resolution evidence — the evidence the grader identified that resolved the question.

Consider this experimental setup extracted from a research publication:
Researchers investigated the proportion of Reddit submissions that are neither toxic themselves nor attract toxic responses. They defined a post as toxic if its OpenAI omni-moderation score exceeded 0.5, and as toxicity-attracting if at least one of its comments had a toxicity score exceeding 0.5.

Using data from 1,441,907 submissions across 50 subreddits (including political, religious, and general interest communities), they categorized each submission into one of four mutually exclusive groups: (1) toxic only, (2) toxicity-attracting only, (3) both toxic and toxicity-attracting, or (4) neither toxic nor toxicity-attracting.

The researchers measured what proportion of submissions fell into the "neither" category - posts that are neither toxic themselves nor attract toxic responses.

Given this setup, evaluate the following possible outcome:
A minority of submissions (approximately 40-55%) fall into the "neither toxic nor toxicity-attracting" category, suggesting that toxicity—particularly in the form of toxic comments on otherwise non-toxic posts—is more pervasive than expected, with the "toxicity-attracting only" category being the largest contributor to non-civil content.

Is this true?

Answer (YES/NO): YES